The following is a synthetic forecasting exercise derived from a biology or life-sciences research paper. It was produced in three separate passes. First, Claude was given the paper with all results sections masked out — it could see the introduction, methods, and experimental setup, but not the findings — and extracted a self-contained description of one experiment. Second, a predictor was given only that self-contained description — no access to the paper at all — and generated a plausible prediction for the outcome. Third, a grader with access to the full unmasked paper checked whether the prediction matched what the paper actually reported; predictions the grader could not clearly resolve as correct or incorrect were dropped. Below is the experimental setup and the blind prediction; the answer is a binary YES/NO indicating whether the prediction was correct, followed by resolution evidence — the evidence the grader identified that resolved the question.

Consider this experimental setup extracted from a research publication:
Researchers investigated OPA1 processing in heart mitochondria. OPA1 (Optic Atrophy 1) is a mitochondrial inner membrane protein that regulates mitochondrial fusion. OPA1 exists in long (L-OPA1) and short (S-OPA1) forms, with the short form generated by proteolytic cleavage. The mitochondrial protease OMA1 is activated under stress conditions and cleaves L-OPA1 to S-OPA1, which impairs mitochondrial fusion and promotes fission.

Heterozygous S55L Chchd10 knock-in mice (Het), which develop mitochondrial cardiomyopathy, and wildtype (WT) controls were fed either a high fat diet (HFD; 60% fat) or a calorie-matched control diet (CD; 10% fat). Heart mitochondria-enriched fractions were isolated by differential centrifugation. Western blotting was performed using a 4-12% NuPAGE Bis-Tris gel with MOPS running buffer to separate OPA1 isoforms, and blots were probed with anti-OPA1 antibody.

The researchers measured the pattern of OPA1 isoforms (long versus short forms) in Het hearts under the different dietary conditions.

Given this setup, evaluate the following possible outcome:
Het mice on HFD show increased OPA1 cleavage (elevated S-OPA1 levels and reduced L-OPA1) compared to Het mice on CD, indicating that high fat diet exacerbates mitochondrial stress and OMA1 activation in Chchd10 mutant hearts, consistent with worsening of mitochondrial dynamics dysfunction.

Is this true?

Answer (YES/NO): NO